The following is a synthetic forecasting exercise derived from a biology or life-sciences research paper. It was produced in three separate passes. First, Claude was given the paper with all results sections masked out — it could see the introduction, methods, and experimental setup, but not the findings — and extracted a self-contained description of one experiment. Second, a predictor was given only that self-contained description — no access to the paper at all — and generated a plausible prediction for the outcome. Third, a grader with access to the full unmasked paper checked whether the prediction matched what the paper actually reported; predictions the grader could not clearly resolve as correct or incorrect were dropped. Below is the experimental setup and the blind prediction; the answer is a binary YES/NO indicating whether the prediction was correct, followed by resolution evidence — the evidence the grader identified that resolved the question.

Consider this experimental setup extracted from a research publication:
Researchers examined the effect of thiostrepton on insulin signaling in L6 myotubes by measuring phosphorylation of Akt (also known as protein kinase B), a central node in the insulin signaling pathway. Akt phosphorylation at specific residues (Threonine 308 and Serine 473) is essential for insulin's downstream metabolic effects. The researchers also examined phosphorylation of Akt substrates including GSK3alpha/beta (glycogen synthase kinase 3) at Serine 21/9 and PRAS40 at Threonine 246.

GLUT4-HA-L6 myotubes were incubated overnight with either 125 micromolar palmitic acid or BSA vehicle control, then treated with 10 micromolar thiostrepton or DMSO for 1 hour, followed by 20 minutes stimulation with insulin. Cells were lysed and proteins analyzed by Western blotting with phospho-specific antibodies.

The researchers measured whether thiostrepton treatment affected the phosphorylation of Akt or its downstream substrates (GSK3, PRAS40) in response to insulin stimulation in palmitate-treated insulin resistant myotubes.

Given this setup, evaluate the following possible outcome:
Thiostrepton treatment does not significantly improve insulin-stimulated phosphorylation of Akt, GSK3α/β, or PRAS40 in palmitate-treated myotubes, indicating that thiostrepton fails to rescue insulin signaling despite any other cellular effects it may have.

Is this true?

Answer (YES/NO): YES